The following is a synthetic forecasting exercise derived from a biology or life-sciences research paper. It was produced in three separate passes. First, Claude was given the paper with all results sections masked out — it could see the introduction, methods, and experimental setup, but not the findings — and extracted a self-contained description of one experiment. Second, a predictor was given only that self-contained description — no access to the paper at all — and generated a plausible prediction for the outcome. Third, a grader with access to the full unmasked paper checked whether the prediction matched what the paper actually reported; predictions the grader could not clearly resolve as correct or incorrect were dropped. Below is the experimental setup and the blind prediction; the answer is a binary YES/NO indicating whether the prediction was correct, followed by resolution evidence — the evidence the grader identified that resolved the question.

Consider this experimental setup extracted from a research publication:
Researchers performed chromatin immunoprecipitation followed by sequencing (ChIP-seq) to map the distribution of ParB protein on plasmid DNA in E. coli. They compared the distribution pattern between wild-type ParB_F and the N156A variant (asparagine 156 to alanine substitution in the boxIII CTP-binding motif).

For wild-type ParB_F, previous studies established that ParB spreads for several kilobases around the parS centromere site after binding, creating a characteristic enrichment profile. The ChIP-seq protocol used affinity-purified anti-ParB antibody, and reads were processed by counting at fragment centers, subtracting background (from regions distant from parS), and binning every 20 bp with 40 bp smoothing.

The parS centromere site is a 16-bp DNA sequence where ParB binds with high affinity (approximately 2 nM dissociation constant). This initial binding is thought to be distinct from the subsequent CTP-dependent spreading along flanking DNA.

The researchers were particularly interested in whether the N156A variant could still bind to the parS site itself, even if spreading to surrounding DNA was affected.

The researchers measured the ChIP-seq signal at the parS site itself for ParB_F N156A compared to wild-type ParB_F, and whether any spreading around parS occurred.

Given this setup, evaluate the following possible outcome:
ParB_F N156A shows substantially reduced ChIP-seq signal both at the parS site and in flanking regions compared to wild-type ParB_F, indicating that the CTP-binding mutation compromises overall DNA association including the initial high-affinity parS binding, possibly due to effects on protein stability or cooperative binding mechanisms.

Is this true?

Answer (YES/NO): NO